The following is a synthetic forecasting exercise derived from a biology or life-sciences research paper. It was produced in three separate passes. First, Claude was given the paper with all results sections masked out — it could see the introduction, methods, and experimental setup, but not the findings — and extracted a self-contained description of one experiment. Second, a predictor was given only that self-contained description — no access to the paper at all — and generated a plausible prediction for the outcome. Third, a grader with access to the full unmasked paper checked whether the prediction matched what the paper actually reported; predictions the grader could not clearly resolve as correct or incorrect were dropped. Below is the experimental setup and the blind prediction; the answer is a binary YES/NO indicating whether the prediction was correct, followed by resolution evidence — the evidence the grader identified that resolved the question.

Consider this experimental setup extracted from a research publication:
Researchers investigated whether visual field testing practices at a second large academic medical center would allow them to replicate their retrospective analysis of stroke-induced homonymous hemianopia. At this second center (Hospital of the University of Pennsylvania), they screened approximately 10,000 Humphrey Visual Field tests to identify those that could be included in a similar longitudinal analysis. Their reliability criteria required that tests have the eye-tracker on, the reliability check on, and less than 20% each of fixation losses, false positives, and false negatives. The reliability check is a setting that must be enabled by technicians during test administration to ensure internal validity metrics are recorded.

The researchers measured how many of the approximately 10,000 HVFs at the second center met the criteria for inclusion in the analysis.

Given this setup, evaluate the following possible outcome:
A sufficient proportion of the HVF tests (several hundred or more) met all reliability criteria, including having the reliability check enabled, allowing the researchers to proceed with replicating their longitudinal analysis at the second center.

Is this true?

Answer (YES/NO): NO